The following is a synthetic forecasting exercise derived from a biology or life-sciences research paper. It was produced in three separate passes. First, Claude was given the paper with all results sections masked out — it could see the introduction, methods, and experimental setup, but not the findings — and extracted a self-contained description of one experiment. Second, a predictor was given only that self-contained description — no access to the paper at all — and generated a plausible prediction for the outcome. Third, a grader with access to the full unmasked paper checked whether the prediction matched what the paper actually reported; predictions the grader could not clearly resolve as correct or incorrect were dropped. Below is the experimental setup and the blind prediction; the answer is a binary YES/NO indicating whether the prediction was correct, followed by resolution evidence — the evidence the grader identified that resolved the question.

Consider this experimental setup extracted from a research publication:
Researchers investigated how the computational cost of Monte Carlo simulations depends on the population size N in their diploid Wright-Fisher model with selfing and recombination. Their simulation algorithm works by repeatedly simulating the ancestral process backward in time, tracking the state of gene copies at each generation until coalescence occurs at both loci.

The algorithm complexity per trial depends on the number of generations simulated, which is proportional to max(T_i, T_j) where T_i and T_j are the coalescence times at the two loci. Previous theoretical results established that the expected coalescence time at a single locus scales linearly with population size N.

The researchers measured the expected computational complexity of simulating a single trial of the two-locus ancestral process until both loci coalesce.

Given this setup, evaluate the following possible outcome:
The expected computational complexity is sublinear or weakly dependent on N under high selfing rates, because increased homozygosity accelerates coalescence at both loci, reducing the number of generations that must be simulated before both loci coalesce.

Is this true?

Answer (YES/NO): NO